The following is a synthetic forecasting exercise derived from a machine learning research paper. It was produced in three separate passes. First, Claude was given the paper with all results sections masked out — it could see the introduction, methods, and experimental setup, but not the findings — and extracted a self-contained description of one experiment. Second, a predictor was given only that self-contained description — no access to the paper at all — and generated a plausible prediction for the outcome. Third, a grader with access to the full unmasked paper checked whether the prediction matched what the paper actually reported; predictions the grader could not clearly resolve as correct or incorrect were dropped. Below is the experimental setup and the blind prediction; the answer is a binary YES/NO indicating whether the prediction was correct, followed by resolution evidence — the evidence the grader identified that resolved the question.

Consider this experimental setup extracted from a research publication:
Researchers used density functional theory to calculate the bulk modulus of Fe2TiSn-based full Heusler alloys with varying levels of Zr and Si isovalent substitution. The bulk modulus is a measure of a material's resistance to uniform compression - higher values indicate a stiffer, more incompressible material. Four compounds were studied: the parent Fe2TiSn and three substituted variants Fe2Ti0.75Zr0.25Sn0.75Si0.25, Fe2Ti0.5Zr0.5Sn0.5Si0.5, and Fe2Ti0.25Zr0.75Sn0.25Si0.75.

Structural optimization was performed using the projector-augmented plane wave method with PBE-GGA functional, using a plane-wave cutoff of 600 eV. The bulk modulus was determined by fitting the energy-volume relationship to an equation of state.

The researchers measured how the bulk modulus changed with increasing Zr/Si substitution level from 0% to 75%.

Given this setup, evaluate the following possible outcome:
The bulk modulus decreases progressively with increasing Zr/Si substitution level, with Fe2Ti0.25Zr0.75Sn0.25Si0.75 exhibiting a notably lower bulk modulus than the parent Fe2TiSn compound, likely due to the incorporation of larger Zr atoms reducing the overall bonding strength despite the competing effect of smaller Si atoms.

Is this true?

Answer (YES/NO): NO